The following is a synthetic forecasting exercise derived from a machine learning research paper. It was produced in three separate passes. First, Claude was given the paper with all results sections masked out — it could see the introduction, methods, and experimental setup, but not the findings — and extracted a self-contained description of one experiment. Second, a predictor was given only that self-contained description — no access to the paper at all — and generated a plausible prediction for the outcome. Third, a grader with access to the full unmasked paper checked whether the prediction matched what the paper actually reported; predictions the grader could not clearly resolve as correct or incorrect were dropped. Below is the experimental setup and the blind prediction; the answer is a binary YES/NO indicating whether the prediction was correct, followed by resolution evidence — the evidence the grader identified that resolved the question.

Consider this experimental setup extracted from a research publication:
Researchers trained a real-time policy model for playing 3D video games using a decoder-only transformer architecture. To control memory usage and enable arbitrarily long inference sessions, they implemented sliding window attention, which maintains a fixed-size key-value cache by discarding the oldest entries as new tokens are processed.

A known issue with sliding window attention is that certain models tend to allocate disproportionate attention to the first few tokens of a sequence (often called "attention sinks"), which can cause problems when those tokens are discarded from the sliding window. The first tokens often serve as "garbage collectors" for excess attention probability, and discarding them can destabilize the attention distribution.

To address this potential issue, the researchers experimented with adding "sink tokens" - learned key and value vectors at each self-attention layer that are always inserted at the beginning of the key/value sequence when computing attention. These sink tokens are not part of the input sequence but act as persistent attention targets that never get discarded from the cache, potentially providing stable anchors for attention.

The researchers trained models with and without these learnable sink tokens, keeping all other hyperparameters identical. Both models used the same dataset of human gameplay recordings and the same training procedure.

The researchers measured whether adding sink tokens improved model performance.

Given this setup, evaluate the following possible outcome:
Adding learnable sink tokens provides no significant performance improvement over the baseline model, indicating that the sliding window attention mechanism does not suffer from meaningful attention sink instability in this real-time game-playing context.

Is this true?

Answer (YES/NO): YES